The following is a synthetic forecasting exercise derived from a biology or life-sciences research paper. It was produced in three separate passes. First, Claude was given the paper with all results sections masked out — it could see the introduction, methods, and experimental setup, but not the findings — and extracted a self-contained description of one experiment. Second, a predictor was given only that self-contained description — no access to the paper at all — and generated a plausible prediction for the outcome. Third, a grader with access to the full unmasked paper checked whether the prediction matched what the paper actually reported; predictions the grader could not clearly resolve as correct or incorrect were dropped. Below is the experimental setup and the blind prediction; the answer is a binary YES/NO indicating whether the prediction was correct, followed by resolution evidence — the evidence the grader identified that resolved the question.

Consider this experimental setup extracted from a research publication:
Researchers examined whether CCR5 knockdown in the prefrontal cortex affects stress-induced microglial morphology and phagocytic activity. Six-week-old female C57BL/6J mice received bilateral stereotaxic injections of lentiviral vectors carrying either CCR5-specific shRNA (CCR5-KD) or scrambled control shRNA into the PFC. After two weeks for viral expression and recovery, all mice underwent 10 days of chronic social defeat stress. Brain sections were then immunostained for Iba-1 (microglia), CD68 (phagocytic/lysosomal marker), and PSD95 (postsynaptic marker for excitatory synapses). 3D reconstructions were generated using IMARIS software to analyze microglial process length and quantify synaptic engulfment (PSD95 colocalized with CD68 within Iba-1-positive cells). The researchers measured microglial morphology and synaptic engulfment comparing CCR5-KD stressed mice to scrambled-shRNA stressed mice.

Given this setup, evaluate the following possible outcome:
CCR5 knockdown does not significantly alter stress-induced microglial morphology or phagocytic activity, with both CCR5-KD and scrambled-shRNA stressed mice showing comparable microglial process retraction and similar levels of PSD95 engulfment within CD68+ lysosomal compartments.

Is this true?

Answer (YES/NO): NO